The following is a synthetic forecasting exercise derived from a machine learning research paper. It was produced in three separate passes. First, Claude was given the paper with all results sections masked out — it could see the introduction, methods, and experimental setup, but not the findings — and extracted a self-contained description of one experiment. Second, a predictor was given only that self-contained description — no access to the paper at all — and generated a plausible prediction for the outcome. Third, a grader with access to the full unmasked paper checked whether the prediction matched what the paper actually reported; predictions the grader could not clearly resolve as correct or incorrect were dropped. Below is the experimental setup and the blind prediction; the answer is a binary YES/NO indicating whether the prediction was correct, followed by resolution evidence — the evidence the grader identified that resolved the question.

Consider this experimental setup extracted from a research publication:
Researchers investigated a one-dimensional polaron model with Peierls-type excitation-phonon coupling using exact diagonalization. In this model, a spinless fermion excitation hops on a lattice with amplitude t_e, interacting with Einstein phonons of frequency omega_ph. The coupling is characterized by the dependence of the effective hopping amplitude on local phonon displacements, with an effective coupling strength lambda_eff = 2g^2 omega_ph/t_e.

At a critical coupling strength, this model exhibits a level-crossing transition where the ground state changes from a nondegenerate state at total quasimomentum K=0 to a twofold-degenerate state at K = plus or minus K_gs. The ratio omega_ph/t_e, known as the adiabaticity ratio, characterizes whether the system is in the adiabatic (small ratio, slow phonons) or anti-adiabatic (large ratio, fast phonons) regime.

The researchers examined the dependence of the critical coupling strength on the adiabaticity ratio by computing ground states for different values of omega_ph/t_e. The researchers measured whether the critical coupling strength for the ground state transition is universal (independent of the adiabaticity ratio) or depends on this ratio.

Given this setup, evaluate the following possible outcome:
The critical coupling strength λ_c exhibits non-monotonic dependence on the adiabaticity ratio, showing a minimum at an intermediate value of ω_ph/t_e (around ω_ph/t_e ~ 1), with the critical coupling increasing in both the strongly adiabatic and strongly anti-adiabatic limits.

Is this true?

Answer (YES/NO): NO